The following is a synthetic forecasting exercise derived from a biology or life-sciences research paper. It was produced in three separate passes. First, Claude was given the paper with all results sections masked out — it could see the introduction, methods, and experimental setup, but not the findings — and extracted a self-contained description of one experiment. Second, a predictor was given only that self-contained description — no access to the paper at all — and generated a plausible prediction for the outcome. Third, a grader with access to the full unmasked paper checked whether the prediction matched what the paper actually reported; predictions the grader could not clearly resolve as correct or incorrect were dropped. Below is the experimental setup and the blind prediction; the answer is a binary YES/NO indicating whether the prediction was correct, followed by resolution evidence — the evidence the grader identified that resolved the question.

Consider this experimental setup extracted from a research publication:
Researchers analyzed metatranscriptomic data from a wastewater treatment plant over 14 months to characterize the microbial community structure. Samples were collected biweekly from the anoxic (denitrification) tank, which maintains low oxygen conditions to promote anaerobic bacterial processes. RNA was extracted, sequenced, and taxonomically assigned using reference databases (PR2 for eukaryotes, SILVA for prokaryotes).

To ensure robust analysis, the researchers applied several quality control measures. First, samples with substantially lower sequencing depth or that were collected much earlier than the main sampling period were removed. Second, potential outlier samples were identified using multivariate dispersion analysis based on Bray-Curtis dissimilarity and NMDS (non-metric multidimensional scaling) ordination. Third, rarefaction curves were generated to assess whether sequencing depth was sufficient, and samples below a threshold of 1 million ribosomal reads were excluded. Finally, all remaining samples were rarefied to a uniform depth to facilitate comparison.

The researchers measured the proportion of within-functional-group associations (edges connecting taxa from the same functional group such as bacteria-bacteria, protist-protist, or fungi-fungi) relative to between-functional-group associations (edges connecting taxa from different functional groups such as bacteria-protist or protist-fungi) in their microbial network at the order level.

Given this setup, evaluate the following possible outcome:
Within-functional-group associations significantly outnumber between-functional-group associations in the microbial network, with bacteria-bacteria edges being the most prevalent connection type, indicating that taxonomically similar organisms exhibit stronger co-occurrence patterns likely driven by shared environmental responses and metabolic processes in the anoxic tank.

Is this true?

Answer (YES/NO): NO